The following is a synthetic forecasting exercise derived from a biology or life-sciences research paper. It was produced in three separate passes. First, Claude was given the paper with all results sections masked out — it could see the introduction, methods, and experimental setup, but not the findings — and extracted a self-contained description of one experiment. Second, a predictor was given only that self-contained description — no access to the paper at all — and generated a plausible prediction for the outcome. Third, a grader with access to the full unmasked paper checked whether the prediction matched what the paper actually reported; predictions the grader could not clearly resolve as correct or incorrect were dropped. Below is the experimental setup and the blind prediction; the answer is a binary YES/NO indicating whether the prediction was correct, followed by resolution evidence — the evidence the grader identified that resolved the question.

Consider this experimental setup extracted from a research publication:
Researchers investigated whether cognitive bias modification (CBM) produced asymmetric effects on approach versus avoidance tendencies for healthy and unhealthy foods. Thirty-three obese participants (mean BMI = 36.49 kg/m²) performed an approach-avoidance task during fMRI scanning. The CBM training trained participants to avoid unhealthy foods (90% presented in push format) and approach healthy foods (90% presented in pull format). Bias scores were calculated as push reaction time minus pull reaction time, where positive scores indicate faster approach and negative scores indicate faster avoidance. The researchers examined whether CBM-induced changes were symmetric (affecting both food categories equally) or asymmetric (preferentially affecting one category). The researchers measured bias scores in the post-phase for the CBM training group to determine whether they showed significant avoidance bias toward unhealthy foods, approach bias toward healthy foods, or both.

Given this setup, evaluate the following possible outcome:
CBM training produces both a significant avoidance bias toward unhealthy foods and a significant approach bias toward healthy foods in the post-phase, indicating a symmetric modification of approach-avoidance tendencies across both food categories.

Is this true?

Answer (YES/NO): NO